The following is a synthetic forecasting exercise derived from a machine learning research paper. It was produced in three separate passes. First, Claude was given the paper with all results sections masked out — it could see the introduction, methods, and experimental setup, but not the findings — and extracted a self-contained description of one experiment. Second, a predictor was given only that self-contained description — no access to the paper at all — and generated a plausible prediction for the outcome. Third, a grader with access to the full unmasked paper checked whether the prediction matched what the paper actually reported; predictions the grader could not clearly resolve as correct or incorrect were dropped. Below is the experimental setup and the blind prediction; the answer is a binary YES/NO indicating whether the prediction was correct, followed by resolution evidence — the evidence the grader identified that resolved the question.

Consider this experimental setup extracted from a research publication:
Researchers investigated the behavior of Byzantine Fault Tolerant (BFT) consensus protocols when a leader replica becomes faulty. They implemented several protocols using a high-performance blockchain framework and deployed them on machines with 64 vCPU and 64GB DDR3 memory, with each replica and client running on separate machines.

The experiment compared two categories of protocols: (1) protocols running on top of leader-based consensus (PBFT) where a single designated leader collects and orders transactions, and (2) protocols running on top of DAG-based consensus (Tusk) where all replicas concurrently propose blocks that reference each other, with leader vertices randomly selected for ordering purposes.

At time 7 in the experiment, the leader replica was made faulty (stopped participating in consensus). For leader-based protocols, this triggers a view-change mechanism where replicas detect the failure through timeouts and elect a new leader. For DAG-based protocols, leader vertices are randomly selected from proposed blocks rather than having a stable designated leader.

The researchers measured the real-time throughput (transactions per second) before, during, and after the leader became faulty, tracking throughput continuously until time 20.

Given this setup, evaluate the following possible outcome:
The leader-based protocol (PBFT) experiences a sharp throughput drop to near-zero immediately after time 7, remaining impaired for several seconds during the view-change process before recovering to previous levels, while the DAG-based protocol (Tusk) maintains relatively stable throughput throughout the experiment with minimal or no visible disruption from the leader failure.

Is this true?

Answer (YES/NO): YES